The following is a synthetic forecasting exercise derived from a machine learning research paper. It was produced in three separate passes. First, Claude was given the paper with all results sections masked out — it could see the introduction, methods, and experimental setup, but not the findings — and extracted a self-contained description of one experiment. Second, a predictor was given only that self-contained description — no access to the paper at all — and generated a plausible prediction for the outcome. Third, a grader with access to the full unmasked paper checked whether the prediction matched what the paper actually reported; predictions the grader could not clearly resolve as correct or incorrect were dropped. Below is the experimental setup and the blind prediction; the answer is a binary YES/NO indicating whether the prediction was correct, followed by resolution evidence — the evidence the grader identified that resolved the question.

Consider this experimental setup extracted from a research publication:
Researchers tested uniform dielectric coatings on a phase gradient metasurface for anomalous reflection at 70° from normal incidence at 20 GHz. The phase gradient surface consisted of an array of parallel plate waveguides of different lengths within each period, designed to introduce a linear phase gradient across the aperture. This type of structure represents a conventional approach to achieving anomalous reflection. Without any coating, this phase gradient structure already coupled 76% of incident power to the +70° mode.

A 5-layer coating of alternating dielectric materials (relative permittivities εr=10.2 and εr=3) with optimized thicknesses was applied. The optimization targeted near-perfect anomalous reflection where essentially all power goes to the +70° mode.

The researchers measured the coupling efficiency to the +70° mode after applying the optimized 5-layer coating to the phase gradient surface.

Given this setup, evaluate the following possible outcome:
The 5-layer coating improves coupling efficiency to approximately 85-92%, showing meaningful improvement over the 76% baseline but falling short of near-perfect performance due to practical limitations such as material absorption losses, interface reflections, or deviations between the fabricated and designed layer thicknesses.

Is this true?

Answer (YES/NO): NO